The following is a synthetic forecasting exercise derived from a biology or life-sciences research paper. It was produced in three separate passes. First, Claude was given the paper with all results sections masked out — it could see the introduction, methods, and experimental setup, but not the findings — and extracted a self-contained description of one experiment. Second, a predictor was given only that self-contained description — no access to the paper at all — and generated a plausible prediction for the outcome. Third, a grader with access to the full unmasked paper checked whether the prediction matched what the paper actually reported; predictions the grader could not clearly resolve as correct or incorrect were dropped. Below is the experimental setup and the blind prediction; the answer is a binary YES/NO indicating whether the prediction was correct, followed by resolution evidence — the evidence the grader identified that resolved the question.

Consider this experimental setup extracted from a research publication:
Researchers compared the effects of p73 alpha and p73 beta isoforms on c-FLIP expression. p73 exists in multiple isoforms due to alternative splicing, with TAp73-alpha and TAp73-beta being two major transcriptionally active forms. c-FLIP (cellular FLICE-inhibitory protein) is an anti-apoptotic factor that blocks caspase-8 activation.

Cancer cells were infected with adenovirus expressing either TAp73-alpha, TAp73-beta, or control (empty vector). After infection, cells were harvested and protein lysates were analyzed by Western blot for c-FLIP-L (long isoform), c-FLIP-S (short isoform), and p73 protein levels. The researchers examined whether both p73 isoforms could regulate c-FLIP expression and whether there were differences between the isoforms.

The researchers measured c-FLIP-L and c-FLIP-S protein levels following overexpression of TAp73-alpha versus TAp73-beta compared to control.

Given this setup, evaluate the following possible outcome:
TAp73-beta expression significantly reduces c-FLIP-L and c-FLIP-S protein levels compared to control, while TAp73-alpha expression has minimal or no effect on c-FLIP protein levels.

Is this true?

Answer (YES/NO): NO